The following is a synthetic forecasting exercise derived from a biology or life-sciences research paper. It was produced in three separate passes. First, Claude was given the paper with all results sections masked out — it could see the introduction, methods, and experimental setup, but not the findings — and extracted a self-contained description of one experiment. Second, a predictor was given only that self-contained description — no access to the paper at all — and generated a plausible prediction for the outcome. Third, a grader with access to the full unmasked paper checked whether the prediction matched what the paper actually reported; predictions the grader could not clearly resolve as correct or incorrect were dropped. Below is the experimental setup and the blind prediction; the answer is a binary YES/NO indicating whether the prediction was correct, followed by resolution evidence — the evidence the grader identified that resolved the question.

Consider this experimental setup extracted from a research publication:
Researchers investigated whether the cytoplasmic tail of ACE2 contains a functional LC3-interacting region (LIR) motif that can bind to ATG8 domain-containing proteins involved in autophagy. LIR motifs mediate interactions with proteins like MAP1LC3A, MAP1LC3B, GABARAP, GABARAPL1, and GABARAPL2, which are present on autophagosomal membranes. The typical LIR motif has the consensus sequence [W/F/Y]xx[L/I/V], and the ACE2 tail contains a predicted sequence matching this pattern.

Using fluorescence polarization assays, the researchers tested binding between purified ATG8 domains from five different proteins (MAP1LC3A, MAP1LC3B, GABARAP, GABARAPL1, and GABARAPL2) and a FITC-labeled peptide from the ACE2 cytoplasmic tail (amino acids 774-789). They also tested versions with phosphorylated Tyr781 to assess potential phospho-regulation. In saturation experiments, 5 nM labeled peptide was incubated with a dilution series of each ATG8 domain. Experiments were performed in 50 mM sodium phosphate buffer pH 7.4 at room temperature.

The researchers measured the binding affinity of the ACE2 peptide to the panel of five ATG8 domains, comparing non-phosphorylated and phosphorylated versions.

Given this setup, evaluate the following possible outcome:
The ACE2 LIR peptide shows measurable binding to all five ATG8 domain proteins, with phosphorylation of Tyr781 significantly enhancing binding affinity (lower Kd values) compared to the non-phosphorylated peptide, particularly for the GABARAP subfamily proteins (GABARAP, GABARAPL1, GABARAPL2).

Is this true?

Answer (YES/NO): NO